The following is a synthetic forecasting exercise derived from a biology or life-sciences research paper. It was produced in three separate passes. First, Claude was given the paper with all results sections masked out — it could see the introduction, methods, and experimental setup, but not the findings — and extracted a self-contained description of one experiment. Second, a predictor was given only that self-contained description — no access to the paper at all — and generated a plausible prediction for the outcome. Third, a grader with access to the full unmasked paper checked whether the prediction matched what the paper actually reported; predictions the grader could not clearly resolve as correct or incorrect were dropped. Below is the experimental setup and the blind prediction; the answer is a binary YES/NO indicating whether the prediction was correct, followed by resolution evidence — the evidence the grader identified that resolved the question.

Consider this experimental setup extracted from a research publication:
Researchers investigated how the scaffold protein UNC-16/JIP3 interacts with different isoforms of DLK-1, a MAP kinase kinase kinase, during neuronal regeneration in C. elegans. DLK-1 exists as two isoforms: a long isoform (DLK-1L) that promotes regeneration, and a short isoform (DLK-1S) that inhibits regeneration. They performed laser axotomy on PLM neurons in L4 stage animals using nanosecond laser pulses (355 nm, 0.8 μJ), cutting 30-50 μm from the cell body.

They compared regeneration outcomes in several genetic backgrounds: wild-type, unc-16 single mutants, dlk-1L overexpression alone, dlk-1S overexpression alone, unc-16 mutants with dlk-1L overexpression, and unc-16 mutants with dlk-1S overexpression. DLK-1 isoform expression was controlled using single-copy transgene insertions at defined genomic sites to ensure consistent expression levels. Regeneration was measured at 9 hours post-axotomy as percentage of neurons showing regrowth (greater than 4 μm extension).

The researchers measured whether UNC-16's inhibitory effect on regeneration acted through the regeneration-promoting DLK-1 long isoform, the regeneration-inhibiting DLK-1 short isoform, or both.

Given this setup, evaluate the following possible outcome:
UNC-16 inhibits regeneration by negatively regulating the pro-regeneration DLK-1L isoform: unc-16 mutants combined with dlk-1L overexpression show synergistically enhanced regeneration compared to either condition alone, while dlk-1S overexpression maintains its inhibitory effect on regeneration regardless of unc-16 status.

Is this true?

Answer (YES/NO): YES